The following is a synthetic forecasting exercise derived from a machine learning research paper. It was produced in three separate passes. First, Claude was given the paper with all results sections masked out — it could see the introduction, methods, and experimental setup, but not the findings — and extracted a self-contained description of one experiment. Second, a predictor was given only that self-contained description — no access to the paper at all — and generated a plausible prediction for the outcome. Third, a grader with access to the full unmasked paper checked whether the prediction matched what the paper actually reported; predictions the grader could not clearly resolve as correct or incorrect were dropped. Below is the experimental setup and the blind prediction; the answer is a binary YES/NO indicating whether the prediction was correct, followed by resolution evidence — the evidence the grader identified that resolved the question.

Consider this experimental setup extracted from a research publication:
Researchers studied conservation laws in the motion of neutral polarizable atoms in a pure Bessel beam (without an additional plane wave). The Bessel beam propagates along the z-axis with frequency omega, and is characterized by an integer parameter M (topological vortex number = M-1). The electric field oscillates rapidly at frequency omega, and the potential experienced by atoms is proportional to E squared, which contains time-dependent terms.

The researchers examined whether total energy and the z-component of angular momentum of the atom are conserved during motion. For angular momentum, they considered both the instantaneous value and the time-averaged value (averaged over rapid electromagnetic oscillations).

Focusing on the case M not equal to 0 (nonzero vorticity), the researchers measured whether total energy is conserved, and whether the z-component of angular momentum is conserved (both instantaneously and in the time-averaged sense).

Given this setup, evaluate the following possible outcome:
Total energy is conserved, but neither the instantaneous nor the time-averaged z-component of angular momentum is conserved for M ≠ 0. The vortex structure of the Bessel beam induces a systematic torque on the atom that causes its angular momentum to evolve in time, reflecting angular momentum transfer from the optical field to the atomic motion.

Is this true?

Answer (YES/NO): NO